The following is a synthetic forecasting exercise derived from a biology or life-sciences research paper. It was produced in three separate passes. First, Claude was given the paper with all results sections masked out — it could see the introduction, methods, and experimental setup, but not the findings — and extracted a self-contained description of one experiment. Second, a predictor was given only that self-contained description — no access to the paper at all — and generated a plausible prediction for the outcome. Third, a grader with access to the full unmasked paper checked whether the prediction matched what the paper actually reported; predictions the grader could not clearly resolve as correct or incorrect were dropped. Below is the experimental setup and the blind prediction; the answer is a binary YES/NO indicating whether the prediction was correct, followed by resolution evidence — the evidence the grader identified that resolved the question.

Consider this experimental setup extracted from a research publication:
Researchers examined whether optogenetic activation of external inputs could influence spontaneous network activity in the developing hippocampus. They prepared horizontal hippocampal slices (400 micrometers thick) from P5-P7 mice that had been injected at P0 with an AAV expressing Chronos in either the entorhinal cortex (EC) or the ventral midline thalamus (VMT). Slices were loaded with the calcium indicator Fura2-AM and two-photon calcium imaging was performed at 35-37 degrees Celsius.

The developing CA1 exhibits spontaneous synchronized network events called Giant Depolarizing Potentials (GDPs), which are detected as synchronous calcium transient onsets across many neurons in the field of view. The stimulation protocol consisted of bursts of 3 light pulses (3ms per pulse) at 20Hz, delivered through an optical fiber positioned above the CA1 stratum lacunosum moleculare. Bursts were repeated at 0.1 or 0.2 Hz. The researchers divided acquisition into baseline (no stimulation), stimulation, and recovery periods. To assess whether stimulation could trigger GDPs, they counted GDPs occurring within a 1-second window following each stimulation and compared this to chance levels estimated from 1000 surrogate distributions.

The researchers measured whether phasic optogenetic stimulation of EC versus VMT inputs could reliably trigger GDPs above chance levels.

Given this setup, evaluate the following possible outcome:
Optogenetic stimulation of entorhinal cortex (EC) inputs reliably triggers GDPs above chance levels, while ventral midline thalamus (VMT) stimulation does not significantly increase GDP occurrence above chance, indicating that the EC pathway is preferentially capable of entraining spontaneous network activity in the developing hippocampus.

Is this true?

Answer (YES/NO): NO